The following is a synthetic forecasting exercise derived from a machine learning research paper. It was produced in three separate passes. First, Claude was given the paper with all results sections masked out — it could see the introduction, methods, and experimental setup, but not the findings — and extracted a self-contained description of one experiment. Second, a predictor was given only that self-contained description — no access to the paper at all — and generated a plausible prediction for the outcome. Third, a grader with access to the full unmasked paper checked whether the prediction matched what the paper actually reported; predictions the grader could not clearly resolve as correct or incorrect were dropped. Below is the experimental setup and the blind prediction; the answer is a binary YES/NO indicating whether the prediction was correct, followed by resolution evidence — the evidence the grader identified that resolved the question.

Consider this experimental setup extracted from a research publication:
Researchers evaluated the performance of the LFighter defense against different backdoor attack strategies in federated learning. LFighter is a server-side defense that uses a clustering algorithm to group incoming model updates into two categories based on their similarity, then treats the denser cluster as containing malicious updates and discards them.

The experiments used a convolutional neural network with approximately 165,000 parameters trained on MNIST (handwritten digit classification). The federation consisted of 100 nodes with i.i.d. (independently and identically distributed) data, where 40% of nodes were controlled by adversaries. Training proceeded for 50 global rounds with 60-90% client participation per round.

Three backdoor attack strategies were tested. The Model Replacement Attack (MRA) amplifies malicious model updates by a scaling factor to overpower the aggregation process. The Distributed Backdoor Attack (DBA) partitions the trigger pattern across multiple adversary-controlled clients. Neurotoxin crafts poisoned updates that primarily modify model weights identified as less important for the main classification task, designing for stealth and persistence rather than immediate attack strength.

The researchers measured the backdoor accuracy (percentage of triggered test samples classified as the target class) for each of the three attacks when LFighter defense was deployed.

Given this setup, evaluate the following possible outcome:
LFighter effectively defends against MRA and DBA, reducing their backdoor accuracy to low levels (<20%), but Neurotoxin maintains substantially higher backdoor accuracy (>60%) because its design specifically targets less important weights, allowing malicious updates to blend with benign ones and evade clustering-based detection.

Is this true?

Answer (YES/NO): NO